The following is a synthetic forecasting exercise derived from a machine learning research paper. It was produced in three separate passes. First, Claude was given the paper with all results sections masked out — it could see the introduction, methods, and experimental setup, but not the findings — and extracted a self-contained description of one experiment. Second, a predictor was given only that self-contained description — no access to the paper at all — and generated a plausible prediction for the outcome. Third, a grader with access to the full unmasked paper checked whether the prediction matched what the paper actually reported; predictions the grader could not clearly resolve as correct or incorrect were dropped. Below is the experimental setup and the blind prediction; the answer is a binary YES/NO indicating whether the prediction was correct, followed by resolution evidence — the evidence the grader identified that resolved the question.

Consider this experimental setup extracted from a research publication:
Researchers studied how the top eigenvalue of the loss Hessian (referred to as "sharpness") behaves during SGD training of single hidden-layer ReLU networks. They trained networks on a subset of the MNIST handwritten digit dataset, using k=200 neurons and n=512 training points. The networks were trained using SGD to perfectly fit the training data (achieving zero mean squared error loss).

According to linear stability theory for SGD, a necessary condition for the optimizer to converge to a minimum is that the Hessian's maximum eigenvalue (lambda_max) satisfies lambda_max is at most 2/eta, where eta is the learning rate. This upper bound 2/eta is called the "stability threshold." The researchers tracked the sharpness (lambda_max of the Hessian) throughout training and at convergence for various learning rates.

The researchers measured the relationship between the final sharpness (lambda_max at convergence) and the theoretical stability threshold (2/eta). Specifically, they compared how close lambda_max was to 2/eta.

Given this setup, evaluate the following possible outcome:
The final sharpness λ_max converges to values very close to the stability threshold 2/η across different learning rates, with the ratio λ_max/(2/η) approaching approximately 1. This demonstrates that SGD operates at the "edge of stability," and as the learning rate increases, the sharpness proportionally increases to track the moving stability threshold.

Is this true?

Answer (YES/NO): YES